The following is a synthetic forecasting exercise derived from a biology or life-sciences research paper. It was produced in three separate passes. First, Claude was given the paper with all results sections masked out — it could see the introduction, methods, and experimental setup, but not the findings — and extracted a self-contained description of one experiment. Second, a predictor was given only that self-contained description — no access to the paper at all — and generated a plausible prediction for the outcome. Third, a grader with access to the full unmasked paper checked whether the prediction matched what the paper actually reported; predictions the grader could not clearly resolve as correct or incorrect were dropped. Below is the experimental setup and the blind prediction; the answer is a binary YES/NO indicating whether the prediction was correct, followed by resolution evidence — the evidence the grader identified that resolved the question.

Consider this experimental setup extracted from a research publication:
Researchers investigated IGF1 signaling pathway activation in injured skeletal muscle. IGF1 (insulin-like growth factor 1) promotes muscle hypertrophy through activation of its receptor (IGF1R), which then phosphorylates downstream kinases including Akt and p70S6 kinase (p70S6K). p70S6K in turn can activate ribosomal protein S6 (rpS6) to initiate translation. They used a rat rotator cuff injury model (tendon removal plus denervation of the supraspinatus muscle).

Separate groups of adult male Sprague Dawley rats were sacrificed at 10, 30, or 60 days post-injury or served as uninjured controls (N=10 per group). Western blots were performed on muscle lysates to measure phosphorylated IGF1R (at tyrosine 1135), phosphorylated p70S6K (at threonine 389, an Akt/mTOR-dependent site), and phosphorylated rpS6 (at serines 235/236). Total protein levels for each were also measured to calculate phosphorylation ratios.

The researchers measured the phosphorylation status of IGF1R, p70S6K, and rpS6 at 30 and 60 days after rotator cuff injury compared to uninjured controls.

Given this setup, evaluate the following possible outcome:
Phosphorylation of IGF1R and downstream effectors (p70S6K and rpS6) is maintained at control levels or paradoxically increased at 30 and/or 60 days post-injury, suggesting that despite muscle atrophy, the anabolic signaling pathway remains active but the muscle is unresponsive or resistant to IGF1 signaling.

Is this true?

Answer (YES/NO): NO